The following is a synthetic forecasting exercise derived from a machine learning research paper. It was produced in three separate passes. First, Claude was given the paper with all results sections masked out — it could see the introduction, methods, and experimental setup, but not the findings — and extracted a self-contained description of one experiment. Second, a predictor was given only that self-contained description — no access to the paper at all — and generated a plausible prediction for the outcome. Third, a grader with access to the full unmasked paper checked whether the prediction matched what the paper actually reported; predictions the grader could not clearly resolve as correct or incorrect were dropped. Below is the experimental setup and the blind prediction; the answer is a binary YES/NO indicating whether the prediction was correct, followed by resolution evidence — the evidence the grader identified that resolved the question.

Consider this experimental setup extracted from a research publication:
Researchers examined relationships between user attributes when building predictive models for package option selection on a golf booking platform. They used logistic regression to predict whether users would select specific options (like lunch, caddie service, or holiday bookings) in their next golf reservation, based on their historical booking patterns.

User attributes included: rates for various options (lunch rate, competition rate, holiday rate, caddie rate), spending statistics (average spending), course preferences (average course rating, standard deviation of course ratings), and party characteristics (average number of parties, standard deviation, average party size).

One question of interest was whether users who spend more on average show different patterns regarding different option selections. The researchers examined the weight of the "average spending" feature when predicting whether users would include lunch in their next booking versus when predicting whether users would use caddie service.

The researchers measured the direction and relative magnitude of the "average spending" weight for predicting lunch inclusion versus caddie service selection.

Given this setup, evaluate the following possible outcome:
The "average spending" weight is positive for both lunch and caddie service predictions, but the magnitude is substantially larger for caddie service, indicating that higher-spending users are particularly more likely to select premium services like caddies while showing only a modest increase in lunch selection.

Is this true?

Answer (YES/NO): NO